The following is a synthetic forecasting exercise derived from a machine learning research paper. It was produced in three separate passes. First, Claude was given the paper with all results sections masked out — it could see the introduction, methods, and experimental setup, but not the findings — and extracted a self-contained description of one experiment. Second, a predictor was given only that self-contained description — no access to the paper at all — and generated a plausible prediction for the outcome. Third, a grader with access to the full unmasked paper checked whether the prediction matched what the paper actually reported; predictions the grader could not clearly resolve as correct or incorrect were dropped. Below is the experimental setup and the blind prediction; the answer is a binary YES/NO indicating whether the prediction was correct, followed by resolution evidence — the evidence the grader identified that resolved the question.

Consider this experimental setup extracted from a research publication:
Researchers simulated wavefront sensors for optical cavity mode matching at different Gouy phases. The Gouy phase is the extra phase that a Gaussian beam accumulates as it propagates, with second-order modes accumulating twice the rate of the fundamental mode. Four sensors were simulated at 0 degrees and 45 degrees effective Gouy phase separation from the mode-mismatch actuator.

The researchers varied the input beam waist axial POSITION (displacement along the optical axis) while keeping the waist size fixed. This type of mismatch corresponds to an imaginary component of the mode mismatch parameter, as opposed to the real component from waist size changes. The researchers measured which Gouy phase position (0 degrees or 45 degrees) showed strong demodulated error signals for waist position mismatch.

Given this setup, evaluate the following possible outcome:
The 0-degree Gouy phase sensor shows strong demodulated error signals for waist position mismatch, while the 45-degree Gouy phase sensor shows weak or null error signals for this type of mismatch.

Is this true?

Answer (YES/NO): YES